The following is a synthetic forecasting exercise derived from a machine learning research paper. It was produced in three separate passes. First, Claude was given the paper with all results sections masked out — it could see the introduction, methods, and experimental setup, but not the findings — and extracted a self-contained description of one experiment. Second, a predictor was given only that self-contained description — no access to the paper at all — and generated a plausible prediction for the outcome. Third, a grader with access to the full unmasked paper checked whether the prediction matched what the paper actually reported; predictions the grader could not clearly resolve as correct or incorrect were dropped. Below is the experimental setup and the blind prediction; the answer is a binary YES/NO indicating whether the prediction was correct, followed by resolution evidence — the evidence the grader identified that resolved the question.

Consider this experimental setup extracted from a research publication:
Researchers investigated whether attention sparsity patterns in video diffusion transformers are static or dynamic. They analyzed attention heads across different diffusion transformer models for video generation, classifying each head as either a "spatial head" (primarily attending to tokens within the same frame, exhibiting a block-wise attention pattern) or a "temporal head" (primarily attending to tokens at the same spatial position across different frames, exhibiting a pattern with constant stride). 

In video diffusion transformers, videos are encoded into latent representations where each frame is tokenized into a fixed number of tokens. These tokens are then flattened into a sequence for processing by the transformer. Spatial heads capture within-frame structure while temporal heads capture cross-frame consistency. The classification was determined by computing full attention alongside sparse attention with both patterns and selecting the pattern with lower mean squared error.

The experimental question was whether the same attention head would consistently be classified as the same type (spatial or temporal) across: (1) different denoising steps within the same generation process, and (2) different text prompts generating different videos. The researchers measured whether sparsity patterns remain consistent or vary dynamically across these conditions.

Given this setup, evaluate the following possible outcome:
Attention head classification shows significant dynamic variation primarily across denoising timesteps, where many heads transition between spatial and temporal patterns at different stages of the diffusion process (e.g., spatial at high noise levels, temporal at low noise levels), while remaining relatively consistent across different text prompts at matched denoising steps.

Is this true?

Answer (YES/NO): NO